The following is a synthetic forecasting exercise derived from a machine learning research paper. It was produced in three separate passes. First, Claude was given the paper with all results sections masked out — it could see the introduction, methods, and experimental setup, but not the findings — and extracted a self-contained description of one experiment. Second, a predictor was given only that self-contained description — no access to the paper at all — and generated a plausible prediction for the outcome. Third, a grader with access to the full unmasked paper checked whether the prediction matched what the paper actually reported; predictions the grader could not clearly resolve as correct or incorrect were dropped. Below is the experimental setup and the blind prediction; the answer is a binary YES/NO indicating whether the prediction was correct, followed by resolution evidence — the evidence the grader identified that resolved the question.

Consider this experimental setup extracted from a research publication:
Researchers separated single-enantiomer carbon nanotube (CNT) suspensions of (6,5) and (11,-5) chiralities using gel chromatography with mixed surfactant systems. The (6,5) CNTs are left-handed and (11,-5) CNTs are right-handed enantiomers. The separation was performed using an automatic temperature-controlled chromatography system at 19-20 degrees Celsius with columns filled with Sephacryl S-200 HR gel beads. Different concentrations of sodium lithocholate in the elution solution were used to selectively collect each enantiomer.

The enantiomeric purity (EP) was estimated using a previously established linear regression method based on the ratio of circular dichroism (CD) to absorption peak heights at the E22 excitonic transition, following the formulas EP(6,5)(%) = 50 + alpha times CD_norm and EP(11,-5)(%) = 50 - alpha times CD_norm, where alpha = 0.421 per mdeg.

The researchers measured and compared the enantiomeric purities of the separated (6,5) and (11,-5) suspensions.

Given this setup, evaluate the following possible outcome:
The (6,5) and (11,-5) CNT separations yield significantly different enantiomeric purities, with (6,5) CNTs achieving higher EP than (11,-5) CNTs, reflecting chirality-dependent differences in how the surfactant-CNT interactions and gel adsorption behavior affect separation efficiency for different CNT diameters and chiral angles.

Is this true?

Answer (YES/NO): NO